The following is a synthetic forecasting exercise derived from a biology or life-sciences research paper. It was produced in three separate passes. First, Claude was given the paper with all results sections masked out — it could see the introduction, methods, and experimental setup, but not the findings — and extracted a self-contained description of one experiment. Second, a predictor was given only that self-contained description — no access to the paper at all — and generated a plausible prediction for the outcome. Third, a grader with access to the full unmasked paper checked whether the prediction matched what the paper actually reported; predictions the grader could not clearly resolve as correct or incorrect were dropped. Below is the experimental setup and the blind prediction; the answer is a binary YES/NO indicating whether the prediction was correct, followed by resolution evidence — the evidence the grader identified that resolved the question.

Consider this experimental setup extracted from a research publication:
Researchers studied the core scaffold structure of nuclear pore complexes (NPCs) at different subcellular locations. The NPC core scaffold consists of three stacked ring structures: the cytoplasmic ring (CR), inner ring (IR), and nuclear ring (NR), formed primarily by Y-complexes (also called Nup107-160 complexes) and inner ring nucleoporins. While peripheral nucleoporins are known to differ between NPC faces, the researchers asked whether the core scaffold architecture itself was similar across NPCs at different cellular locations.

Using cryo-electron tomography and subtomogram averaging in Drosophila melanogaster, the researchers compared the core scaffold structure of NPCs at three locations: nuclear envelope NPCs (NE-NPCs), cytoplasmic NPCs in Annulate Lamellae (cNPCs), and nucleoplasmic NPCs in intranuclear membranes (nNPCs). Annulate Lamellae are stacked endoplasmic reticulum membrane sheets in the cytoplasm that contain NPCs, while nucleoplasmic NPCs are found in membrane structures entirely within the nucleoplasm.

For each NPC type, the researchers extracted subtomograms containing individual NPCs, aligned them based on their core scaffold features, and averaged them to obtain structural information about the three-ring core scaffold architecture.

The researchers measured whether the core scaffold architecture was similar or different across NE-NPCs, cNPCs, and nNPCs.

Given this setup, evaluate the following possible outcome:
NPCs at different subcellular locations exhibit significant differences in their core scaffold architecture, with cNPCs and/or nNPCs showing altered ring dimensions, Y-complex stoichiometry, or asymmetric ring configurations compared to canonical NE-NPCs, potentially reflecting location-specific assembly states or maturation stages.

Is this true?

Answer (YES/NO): NO